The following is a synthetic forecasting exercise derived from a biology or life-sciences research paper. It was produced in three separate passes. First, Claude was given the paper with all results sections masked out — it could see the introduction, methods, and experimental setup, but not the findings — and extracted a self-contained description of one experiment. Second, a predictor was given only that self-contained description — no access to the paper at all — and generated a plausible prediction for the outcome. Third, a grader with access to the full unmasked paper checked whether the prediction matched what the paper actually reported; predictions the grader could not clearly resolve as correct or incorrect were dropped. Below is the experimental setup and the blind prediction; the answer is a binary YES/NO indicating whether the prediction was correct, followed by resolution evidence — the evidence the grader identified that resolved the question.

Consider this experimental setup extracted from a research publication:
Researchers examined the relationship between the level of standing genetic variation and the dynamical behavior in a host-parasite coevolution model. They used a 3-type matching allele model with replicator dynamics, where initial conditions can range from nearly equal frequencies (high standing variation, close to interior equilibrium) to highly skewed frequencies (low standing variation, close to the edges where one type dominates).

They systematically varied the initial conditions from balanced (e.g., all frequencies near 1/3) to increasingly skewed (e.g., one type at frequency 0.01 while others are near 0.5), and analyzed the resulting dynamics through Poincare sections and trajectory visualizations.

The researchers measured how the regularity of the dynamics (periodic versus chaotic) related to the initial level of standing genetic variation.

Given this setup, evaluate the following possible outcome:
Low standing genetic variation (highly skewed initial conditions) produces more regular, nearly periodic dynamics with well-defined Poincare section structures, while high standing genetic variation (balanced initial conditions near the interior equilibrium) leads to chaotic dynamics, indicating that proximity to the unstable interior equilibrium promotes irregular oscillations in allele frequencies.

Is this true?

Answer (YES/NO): NO